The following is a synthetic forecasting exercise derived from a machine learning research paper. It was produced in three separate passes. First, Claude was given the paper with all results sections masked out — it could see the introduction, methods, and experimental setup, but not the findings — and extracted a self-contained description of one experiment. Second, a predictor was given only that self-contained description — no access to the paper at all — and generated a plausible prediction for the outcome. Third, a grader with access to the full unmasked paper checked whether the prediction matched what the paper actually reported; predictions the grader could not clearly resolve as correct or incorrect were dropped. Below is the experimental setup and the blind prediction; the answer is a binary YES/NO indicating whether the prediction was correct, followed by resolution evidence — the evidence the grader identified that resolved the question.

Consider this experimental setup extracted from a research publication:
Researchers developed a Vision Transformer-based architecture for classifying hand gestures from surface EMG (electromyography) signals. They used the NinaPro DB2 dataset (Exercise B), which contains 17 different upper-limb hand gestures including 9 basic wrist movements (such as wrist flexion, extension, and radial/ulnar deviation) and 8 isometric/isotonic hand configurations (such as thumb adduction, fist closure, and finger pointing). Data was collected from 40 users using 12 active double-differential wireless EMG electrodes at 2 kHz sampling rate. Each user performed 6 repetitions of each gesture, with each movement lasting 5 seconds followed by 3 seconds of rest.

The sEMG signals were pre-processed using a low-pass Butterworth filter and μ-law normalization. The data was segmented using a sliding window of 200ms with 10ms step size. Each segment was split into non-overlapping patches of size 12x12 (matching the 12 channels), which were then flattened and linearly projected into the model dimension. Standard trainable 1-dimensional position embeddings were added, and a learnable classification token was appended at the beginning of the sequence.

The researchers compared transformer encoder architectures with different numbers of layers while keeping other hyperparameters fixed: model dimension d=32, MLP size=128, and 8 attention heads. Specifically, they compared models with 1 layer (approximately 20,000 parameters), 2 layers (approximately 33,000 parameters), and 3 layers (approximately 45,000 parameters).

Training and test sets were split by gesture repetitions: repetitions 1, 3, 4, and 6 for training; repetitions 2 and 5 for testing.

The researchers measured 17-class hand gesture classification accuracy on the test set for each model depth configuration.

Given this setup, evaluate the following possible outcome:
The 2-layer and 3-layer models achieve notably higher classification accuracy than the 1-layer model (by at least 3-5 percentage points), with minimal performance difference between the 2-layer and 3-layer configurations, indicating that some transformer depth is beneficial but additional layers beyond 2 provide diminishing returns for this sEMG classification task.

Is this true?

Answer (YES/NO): NO